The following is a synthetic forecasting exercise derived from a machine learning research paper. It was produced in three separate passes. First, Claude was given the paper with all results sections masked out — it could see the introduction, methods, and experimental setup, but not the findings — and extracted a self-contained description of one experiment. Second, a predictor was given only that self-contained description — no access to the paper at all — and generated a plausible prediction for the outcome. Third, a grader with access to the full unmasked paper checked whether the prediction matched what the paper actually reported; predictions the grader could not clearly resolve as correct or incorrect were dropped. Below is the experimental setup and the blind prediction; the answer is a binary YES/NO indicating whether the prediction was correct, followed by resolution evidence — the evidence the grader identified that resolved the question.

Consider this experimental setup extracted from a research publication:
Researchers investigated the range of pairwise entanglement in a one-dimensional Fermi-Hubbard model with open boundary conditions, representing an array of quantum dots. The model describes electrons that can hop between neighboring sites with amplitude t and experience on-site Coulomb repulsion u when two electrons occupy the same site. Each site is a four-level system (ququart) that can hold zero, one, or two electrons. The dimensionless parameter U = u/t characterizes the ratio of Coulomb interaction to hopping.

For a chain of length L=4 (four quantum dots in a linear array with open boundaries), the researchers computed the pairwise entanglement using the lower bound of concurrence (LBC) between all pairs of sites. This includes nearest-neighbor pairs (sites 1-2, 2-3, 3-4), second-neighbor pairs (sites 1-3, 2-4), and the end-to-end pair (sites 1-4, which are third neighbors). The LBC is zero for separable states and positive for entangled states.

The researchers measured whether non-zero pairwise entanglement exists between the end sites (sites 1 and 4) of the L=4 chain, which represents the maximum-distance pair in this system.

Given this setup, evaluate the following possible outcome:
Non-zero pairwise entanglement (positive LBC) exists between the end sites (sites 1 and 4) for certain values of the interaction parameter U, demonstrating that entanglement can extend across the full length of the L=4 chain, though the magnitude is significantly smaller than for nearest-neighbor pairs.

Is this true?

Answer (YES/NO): YES